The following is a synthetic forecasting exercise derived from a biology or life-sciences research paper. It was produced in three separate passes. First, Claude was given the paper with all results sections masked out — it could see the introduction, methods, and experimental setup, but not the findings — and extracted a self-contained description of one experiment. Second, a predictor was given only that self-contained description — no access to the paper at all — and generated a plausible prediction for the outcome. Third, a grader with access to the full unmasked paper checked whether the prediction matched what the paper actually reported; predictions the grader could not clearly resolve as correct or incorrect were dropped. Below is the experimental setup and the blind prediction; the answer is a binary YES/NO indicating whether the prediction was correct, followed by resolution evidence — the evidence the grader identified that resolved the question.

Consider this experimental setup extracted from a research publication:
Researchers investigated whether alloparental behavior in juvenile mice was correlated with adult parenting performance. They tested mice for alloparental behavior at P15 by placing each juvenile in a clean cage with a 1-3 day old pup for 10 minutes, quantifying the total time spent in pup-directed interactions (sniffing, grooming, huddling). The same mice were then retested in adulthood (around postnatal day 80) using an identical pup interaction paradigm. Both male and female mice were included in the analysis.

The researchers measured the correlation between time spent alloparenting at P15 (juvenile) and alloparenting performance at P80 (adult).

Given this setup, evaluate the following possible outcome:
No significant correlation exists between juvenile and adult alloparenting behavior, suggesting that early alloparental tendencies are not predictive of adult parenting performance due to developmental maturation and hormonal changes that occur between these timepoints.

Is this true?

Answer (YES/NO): NO